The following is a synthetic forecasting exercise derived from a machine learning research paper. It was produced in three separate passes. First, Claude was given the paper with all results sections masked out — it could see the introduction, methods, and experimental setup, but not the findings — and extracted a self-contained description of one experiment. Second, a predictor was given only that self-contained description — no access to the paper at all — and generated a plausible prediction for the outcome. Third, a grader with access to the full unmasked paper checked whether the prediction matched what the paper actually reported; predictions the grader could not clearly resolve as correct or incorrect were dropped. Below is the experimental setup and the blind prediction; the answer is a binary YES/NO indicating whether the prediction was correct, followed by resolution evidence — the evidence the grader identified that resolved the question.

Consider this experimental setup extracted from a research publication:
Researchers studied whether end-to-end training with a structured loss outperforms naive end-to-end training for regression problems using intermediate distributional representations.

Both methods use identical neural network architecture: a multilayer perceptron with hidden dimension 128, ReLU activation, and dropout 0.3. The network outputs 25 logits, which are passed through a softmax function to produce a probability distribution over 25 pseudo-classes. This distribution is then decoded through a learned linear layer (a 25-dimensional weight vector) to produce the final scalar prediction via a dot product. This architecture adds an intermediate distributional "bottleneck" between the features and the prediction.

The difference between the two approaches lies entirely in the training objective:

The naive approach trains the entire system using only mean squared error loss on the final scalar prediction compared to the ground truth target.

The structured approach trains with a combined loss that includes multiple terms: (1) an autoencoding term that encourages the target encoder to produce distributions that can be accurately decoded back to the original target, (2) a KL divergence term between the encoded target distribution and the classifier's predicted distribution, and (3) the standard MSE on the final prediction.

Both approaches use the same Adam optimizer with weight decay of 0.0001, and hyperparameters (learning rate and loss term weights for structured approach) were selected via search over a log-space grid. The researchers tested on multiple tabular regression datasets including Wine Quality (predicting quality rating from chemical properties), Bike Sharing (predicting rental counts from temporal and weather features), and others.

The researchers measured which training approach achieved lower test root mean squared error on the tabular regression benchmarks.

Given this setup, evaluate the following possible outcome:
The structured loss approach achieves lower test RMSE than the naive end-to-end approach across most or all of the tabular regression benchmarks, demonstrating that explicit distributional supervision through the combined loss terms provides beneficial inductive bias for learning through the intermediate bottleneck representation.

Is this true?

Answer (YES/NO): YES